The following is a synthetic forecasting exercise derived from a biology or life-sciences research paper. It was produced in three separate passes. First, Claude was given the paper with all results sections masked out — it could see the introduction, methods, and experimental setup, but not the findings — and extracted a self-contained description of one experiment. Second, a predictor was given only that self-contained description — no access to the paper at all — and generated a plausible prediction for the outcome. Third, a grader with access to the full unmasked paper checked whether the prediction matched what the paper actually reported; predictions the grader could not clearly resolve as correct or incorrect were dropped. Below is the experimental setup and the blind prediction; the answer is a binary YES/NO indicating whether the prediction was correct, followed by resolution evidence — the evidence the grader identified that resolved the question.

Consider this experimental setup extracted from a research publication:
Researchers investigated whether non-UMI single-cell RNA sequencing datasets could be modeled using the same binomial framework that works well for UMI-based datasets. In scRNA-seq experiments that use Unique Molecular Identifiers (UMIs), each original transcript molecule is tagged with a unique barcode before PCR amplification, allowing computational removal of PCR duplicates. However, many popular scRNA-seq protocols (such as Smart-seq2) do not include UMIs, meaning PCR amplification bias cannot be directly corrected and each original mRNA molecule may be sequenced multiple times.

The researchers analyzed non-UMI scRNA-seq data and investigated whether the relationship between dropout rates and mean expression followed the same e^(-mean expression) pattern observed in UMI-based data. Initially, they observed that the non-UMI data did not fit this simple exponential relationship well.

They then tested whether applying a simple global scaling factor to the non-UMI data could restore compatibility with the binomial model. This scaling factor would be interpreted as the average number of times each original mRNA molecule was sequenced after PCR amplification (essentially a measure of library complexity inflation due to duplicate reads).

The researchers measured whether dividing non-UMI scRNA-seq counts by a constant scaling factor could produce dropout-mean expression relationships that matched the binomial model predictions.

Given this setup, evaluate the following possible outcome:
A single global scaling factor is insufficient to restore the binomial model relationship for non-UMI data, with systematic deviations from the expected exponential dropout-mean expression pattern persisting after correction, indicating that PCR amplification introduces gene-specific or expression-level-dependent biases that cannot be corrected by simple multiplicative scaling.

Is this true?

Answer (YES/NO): NO